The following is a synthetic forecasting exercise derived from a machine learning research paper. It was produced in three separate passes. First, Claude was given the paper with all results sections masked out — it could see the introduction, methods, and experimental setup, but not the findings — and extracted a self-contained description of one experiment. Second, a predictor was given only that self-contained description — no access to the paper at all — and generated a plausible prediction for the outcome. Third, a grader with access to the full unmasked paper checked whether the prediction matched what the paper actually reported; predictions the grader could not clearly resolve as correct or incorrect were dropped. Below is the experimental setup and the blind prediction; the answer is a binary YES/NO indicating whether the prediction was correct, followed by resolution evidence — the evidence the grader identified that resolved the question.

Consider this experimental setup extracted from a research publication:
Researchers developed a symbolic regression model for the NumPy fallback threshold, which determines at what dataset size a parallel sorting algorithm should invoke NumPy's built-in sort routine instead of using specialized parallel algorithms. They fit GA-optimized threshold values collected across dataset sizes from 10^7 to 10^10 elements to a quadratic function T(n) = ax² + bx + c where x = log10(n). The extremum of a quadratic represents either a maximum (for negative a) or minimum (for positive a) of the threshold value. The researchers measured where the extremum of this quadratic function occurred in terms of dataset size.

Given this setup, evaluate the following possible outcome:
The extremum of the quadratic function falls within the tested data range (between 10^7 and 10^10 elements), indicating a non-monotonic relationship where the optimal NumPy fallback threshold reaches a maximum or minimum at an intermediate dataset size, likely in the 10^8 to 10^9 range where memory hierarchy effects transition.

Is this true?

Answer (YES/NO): NO